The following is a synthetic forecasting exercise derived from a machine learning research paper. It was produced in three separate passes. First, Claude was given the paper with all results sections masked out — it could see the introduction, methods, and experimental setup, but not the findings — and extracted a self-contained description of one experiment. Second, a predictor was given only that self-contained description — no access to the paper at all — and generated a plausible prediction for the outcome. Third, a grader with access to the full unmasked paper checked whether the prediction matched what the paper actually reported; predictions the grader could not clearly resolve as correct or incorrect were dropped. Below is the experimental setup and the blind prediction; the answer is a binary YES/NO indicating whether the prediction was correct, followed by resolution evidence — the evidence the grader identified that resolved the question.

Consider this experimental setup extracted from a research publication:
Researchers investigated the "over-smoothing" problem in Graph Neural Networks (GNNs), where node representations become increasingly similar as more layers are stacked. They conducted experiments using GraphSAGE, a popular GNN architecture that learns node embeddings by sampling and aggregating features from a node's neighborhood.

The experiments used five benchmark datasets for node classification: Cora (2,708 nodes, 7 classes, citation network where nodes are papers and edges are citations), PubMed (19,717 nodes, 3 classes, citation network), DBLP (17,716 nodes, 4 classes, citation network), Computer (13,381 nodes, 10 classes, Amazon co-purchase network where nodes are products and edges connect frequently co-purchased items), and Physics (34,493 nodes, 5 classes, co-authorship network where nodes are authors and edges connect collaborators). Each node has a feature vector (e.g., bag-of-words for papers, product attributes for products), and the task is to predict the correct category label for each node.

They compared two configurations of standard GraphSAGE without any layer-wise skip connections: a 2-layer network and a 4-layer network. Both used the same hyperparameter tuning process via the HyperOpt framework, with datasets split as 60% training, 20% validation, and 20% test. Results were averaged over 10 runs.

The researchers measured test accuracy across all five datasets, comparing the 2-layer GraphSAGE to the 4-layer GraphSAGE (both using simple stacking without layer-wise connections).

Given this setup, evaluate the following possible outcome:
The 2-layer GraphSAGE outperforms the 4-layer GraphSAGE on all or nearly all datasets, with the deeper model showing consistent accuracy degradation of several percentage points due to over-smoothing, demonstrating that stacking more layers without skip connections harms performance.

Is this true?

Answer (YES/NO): NO